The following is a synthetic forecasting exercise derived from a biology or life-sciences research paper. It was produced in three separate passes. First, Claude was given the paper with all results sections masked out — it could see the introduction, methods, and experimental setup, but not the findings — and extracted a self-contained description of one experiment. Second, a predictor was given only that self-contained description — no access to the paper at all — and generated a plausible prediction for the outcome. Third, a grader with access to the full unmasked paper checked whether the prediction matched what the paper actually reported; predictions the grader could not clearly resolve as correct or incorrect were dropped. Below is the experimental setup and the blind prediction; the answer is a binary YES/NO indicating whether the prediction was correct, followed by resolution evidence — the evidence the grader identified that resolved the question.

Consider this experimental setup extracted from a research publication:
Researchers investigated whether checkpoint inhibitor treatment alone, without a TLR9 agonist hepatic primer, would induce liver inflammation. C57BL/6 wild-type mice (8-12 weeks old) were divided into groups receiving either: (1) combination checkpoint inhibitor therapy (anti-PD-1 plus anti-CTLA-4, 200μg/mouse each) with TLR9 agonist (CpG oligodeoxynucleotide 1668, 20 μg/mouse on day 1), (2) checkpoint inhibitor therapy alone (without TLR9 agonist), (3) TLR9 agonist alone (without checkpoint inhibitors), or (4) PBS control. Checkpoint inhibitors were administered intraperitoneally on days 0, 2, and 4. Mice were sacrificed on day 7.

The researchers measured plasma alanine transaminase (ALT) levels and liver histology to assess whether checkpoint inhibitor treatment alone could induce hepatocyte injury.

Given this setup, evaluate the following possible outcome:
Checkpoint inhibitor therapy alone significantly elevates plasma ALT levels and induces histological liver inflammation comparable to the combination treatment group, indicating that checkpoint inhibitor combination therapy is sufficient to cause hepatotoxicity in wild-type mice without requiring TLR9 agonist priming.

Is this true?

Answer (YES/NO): NO